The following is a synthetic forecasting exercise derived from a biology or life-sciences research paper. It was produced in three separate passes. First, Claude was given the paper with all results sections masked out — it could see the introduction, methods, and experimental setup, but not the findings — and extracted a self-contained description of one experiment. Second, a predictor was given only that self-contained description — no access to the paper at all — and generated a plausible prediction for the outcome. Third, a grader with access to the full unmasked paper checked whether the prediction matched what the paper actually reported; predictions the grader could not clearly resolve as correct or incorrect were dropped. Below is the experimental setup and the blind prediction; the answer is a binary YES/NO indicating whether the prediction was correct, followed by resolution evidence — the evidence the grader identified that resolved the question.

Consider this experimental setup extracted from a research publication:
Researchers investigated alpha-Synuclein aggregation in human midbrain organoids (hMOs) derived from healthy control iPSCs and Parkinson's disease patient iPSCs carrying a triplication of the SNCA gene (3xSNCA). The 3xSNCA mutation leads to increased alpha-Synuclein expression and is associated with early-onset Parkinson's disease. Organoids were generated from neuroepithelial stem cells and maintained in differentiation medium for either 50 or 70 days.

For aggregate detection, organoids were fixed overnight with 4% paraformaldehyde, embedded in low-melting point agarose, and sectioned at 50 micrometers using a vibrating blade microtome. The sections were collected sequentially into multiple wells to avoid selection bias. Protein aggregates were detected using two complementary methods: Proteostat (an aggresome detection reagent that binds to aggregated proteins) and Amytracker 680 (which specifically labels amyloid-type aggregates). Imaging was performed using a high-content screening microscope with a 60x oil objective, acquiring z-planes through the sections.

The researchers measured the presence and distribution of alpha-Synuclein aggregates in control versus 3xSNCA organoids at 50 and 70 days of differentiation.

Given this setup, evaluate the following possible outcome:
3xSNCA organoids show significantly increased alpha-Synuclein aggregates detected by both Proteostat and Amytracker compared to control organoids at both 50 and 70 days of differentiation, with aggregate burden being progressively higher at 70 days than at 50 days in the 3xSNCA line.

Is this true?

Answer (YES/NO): NO